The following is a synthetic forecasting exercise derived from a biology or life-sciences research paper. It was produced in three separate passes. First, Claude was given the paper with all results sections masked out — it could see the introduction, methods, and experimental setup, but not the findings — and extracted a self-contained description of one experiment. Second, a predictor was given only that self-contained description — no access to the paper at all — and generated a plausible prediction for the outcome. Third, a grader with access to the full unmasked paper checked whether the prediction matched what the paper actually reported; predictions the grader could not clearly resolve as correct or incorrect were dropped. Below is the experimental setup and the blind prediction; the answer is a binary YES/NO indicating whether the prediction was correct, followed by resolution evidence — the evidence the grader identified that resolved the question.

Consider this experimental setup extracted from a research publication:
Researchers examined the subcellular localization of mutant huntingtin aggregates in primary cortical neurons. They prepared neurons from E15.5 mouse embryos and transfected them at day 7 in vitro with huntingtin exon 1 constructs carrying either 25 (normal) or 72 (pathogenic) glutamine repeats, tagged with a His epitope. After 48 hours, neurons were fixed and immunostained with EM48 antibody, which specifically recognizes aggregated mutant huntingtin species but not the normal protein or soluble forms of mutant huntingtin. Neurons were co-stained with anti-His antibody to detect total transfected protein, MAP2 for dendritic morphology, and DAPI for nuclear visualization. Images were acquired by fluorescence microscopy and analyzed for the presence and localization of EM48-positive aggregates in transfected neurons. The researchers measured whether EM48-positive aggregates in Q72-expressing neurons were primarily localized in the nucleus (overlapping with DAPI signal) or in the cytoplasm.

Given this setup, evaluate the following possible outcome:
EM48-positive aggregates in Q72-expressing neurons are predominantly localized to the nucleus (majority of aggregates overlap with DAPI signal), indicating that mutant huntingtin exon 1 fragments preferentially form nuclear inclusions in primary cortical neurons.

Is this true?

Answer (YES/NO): YES